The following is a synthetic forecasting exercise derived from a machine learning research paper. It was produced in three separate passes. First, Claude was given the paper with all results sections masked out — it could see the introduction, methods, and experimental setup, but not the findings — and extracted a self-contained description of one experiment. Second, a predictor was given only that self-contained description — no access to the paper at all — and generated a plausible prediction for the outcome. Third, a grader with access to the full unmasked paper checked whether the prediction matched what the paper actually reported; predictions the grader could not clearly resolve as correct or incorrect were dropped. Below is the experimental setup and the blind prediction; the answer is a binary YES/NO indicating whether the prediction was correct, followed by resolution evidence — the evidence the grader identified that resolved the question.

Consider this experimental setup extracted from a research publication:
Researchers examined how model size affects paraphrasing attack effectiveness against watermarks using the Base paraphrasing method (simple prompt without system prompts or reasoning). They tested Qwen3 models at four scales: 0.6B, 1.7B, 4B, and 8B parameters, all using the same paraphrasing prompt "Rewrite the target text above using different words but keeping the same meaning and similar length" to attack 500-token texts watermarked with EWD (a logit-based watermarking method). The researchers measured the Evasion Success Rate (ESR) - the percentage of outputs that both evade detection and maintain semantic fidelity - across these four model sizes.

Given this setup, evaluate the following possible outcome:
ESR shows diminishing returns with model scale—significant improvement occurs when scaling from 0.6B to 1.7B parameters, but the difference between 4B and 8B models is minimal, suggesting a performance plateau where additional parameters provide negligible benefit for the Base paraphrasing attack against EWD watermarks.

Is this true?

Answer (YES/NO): NO